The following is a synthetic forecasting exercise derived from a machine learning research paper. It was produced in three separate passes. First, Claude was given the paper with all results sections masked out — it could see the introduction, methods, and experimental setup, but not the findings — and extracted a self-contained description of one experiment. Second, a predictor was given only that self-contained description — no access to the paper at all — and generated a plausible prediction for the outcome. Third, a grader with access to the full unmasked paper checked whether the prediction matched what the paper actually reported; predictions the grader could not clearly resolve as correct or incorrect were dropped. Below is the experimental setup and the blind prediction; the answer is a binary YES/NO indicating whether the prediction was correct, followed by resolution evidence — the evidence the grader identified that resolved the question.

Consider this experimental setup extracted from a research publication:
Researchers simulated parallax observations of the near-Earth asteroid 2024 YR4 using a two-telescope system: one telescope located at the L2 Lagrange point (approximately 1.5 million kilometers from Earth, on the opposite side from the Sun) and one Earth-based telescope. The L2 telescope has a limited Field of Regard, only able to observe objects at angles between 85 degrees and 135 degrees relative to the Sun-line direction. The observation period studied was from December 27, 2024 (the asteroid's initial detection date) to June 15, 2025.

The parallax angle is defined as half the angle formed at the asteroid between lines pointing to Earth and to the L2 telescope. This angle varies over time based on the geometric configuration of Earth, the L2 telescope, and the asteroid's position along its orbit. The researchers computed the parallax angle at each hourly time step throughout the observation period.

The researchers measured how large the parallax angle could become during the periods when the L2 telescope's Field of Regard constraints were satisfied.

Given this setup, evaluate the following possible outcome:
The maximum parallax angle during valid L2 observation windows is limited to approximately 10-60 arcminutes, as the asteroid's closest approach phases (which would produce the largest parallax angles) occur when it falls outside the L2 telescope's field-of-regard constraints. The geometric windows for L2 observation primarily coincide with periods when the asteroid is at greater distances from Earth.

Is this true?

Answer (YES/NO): NO